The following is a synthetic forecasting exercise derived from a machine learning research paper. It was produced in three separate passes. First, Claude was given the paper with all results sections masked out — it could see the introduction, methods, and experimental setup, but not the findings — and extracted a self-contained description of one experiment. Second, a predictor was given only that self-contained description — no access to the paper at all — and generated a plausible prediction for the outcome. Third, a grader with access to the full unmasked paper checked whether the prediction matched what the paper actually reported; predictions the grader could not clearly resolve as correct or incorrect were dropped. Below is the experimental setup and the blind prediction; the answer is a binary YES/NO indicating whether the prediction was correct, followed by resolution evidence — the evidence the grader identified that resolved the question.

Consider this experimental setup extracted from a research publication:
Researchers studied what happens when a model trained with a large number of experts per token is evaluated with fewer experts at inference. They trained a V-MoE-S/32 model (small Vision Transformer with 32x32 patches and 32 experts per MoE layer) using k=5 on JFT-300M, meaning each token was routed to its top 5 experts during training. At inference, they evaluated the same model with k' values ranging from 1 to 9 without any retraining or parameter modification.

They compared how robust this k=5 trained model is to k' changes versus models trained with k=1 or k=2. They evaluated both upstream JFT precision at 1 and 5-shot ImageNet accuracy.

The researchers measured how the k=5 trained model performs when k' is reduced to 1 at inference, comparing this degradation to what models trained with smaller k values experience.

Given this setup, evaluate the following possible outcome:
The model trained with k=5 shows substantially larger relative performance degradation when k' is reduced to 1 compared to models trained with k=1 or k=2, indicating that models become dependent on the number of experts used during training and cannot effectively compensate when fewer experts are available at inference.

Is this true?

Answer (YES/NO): YES